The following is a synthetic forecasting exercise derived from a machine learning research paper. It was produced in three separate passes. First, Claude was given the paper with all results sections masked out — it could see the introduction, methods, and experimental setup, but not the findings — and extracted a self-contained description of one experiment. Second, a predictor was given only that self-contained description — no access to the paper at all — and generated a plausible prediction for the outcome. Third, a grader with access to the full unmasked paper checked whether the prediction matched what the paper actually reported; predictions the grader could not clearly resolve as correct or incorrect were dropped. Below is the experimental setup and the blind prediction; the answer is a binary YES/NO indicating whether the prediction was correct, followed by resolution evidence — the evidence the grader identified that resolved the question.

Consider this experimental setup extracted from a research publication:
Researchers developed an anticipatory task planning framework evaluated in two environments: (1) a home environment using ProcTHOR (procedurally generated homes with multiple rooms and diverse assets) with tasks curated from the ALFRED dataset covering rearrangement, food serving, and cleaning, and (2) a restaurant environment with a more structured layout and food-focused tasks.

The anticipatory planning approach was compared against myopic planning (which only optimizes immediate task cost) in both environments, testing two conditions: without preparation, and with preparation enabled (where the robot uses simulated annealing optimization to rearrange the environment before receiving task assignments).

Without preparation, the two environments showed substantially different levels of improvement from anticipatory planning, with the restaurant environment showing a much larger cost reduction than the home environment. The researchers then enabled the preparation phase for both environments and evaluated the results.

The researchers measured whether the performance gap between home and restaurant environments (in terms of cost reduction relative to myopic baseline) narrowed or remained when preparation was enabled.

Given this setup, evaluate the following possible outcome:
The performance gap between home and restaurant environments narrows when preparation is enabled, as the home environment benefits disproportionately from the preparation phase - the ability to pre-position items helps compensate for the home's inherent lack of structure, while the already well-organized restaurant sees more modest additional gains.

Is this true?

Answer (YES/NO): YES